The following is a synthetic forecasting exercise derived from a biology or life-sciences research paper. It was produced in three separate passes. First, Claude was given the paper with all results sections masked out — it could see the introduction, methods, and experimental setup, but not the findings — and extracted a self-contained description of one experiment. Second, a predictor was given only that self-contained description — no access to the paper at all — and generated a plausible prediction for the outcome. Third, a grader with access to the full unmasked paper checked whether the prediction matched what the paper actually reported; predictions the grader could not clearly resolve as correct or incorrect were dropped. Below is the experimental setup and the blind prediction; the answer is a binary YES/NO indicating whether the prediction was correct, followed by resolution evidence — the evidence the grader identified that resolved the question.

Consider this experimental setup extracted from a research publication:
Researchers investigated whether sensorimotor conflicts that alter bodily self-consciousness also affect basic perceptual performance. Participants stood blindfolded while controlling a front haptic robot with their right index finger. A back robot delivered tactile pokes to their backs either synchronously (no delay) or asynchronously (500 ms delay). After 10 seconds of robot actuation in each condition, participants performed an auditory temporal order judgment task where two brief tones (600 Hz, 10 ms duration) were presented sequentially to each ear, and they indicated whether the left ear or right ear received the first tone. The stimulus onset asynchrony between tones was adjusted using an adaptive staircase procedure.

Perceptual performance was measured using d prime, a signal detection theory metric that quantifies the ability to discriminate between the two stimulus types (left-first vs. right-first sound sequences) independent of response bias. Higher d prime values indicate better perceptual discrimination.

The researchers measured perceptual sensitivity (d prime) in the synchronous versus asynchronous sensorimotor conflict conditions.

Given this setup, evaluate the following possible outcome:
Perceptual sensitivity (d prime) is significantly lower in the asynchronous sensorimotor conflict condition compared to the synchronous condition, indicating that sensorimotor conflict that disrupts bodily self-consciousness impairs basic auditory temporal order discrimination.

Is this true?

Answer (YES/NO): NO